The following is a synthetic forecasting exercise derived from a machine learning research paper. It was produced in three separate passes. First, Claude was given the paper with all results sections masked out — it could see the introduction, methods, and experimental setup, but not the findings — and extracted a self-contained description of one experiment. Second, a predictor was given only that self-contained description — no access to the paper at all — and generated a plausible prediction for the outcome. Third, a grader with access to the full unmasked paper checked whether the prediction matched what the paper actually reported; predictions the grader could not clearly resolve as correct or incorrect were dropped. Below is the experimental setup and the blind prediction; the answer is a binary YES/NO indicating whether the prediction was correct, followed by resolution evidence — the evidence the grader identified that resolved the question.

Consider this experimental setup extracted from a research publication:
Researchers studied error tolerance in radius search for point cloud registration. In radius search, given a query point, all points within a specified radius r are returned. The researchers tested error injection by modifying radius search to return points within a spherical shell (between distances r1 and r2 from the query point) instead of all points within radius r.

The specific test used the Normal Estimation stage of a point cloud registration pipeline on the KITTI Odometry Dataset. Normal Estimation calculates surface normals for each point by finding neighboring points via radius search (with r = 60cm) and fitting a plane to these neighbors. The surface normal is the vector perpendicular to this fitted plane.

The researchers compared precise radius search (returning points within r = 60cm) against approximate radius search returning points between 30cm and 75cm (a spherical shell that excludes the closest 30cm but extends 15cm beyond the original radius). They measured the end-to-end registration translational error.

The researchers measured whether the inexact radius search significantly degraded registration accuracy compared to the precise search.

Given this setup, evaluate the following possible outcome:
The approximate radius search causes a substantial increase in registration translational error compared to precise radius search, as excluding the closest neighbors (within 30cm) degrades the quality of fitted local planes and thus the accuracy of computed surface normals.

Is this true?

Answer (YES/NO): NO